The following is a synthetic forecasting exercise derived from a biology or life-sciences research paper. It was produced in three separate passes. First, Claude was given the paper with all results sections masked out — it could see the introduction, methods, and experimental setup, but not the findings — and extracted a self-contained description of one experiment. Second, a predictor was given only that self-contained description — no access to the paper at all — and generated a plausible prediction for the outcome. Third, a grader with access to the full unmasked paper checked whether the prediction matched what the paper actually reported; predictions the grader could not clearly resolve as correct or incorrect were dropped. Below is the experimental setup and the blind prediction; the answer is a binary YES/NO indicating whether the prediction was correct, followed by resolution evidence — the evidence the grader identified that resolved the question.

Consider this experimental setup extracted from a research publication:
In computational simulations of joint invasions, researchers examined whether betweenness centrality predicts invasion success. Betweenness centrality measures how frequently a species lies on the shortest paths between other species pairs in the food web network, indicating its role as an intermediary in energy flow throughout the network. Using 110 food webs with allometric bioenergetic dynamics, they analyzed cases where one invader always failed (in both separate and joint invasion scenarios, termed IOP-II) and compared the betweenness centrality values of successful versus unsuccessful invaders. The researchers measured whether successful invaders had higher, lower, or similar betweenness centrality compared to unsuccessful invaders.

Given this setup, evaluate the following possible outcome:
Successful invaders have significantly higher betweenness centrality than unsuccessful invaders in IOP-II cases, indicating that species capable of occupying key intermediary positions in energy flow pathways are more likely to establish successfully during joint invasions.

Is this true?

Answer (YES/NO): YES